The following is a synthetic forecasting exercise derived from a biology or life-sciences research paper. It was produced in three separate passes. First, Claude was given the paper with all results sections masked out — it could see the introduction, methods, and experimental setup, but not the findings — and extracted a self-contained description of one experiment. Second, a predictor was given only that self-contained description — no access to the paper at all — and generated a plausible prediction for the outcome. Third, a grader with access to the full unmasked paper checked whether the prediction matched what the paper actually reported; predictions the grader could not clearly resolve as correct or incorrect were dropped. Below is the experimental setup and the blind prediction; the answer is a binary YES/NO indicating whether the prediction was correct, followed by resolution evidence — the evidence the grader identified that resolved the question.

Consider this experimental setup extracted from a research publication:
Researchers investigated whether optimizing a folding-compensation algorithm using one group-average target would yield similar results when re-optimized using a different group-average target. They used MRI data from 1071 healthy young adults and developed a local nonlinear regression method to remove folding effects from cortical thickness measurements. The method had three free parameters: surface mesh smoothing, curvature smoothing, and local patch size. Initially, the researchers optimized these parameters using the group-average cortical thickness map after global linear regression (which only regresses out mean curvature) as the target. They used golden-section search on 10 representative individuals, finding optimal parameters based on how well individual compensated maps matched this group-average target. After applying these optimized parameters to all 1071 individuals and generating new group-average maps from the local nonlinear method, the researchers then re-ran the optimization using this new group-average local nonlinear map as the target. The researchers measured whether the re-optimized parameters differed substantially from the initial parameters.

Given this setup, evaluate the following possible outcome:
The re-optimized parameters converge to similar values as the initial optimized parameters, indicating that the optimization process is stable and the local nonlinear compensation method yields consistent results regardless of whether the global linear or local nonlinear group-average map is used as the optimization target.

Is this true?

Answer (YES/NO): YES